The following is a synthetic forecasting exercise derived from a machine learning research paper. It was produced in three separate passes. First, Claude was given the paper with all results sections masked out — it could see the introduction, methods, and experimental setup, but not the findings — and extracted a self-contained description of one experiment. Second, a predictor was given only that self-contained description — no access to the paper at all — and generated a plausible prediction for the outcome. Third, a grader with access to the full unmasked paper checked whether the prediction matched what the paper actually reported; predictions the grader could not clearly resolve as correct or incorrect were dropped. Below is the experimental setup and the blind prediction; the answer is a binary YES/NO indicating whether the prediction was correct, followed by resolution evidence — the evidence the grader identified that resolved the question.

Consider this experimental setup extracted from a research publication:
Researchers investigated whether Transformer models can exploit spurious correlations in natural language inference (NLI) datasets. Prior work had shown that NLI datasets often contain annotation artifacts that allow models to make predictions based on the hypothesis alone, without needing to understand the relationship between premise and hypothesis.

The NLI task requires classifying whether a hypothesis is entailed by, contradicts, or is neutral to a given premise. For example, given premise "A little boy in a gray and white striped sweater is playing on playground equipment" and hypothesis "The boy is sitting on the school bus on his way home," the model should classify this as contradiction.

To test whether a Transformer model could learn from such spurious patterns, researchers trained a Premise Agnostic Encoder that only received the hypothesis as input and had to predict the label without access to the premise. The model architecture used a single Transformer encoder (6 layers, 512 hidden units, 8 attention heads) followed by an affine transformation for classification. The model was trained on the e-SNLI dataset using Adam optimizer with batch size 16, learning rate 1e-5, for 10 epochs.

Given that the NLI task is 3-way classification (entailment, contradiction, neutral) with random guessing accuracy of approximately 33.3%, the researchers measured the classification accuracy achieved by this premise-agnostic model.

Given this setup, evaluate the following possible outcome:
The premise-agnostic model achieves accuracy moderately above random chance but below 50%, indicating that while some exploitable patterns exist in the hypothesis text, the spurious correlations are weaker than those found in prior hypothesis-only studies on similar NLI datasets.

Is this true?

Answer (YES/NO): NO